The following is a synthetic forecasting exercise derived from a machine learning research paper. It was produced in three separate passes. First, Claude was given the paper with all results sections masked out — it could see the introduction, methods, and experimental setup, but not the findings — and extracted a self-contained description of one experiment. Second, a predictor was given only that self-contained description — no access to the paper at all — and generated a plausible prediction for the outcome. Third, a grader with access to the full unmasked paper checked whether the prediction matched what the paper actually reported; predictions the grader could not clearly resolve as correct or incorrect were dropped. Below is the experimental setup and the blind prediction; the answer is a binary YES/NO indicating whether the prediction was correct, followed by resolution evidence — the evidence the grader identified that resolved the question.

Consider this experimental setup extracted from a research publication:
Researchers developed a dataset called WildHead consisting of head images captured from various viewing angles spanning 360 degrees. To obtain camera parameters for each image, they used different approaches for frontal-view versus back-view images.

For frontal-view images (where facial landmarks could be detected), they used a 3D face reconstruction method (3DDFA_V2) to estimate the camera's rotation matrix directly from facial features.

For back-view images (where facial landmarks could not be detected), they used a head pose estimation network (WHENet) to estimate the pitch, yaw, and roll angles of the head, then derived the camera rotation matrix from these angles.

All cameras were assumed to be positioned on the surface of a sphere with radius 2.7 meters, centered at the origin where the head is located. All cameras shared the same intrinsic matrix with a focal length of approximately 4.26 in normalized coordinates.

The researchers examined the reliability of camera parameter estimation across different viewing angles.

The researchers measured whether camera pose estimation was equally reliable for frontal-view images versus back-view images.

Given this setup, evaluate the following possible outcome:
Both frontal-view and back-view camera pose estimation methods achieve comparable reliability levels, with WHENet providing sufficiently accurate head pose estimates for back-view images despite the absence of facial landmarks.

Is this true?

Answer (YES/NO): NO